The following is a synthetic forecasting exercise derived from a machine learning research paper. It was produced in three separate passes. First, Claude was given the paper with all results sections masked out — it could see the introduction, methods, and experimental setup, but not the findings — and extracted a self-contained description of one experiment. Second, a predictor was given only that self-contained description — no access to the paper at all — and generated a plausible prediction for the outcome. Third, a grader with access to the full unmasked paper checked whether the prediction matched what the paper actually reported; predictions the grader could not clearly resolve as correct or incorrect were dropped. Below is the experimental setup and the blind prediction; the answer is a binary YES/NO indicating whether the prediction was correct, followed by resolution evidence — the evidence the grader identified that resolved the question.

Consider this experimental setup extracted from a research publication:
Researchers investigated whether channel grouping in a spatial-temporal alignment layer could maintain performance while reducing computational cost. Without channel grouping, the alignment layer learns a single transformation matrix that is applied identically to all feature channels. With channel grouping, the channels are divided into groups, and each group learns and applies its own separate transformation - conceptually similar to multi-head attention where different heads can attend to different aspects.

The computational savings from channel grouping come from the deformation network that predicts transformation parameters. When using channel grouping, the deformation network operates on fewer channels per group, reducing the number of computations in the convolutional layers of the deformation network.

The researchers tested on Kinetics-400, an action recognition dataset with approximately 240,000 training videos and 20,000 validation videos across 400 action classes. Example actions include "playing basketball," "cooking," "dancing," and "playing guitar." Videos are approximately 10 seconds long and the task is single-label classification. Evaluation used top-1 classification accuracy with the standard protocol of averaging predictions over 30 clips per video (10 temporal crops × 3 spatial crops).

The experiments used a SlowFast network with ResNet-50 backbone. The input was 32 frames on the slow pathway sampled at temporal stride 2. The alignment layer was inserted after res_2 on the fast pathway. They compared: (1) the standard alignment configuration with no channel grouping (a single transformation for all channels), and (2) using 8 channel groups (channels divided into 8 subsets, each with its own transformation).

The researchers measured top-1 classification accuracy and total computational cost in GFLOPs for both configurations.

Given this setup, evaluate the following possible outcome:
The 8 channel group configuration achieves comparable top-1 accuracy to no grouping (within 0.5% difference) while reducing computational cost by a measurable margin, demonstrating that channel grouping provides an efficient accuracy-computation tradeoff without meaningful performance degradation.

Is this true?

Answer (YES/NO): YES